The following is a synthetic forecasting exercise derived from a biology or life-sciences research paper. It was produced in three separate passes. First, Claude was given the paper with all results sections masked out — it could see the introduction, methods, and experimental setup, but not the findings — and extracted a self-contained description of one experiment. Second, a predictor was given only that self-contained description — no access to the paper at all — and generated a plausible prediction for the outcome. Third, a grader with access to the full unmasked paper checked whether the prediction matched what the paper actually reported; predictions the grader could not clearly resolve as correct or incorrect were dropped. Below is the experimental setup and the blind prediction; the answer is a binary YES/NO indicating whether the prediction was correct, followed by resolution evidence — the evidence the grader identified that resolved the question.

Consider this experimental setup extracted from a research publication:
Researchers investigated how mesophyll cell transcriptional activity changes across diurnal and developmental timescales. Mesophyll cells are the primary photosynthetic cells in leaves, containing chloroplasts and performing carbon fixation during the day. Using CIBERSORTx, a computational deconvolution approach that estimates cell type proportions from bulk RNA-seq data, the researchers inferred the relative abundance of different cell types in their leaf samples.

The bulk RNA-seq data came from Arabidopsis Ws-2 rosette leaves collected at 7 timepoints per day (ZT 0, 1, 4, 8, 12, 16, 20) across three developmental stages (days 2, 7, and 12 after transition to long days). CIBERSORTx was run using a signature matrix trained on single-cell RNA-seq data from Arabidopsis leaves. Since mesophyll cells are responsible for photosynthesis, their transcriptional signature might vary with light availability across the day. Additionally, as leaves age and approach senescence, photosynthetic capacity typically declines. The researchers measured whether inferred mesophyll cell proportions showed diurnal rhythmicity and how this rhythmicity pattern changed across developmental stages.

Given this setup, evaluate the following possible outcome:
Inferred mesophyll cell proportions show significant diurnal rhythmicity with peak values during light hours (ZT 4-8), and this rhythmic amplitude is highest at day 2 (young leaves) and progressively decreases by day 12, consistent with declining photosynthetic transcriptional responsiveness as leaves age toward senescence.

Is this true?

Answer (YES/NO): NO